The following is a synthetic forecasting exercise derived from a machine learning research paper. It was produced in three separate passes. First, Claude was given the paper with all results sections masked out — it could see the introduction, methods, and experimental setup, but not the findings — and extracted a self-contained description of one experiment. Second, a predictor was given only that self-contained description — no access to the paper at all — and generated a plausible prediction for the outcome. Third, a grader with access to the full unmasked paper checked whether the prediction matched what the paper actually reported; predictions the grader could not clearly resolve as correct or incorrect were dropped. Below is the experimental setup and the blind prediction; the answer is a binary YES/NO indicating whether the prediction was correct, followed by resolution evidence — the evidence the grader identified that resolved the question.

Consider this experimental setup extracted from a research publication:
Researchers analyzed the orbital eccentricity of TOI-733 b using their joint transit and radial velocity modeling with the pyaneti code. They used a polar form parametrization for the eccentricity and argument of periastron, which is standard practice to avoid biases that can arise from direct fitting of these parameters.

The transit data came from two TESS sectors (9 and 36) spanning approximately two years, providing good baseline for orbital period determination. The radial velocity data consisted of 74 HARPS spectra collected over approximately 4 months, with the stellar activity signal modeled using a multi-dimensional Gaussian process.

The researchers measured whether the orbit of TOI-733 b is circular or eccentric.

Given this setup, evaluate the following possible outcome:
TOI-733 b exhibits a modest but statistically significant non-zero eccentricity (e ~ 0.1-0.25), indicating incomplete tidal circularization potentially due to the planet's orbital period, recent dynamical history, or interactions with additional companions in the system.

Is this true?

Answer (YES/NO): NO